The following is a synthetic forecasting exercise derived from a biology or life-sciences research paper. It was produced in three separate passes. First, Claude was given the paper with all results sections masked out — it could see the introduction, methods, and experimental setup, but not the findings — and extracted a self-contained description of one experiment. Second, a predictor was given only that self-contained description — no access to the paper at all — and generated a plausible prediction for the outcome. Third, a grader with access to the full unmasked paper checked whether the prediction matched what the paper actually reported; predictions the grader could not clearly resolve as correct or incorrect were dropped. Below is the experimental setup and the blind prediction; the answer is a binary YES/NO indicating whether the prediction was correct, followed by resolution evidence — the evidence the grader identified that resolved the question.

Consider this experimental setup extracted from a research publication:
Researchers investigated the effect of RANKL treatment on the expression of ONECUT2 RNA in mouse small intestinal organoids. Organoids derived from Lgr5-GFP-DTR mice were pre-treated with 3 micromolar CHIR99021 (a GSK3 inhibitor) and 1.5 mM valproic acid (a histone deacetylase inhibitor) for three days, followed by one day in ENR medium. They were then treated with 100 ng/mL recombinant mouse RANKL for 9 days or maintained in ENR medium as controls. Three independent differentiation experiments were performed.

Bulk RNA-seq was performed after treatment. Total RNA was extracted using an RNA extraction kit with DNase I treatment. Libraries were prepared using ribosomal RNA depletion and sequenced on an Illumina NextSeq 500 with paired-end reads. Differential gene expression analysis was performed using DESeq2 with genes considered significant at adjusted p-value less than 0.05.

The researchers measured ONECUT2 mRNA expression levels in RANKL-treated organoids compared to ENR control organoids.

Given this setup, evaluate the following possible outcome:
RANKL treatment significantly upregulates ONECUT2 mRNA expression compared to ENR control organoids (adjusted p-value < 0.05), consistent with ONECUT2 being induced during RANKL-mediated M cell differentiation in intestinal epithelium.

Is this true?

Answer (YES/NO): YES